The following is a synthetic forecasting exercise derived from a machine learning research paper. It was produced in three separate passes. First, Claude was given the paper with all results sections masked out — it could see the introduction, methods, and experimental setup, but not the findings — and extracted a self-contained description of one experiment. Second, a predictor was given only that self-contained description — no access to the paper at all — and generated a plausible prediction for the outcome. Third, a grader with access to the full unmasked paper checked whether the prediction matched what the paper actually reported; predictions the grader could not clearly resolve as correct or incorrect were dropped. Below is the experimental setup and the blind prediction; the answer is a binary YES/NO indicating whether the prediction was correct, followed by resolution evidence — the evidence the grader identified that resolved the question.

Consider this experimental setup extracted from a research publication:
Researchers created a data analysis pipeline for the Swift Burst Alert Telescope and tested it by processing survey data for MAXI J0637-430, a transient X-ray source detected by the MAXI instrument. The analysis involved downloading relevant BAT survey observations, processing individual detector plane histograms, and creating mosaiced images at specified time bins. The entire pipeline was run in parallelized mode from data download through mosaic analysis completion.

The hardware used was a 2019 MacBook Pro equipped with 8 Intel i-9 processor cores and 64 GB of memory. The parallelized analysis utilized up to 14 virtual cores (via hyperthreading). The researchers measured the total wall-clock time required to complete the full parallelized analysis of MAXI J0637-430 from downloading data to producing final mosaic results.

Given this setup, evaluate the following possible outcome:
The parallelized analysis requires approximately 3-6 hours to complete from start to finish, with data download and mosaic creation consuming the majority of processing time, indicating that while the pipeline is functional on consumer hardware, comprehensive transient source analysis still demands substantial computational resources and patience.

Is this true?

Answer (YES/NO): NO